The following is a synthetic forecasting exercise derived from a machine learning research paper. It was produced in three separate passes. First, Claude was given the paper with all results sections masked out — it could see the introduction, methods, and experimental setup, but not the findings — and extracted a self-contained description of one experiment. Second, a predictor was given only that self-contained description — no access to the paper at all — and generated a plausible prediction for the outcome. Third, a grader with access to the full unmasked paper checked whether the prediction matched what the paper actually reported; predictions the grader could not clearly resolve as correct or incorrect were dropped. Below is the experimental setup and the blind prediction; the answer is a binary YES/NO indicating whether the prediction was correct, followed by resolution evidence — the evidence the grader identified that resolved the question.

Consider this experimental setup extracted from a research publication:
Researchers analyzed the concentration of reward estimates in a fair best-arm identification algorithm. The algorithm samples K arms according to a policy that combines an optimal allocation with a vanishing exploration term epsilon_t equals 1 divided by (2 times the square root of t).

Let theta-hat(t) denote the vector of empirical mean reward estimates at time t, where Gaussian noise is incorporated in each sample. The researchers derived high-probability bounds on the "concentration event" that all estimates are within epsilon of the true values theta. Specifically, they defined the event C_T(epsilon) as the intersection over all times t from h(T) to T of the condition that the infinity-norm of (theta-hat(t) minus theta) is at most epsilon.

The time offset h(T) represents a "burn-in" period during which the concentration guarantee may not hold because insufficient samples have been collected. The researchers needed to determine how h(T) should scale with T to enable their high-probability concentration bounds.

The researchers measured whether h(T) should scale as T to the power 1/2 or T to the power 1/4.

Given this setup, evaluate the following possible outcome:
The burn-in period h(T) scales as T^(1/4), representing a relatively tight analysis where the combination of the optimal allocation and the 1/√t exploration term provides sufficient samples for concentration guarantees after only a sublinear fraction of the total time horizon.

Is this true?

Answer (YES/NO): YES